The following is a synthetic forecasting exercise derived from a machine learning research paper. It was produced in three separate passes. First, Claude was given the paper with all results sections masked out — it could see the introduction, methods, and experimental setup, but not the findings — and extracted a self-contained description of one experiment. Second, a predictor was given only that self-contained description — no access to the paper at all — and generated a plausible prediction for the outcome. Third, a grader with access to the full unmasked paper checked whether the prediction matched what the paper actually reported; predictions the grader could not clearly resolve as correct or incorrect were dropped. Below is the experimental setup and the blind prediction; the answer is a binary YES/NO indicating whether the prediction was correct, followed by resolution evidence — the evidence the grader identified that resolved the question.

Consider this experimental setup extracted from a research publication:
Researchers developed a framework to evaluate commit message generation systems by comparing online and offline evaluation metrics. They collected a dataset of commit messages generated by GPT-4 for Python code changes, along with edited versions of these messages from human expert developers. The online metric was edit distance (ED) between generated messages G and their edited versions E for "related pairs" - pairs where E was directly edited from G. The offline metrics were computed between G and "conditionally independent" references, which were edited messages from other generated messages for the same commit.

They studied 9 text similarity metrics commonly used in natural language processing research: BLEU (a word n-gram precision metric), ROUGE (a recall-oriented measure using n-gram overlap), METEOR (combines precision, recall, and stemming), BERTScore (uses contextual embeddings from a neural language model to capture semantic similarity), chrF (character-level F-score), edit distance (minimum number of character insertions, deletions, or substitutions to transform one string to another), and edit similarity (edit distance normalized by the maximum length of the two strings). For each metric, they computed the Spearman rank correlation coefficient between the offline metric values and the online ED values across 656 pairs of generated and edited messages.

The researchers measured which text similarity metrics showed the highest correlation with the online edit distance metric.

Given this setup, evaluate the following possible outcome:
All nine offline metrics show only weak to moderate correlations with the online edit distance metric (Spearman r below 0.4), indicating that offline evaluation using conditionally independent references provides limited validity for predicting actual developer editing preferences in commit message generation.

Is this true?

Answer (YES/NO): NO